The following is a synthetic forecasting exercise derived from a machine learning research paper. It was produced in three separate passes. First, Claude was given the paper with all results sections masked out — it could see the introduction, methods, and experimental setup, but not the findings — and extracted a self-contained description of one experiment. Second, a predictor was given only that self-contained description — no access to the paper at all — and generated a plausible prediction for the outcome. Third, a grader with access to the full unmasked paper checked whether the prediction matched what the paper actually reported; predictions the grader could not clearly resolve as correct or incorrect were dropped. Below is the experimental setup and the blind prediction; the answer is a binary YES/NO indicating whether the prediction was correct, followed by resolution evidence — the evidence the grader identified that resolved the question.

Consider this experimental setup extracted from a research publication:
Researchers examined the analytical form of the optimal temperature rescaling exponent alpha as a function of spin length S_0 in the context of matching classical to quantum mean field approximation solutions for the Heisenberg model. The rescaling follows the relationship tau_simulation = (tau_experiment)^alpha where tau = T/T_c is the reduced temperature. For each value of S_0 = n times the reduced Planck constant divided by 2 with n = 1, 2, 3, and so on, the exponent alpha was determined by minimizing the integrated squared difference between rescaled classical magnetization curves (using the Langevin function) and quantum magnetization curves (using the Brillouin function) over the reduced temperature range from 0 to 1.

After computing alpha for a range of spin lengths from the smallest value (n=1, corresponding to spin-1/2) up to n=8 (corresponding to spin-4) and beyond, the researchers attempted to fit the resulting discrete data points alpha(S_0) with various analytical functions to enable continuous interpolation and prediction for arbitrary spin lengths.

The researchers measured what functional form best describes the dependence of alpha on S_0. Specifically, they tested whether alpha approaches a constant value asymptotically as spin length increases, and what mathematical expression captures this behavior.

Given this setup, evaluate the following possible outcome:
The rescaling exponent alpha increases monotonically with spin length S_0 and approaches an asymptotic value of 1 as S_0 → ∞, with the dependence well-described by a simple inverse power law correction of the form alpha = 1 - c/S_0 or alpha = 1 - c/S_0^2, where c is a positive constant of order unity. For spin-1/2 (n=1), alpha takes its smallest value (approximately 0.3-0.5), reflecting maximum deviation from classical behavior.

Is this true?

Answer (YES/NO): NO